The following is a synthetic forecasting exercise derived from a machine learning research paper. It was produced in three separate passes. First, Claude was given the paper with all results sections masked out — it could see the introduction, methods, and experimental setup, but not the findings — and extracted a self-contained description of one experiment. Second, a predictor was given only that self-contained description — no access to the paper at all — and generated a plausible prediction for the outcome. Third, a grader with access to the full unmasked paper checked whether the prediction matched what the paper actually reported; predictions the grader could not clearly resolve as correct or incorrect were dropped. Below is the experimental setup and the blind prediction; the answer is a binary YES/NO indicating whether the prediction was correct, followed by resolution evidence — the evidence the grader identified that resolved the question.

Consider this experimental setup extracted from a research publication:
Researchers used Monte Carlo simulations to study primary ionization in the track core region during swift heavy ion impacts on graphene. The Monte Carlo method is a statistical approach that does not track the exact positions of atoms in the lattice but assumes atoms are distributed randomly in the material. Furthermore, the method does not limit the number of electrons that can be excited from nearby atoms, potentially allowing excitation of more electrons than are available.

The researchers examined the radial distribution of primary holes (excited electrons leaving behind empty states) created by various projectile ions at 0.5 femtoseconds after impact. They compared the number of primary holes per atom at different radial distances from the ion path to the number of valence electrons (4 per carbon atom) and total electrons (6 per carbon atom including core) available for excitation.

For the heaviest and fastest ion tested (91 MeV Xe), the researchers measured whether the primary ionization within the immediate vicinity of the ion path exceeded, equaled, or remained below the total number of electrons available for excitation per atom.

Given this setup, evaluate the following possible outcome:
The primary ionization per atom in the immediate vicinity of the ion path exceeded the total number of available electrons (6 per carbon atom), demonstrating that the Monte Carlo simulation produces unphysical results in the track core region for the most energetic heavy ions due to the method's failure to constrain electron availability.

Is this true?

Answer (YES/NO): YES